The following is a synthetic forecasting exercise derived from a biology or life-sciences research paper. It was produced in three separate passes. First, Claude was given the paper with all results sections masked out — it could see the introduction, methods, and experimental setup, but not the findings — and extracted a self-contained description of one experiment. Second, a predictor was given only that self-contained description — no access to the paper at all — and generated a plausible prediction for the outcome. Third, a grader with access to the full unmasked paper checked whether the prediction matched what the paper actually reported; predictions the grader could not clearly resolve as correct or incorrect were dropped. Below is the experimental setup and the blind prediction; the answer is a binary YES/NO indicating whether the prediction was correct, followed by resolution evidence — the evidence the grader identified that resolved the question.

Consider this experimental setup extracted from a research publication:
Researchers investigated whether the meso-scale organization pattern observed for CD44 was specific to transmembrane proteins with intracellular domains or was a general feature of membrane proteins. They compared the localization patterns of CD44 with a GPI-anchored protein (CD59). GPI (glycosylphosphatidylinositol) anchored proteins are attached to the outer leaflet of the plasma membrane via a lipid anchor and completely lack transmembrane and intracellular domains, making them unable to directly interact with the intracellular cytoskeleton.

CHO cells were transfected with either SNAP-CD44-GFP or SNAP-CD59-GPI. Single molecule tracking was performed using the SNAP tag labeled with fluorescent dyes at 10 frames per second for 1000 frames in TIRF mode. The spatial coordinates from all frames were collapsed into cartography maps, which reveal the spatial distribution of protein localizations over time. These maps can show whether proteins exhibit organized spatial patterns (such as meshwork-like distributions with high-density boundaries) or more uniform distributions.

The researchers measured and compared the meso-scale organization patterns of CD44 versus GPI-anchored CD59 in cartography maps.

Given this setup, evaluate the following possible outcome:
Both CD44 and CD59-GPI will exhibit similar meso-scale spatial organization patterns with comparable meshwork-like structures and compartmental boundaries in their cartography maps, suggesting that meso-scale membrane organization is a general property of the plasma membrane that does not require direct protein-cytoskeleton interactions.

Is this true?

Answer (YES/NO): YES